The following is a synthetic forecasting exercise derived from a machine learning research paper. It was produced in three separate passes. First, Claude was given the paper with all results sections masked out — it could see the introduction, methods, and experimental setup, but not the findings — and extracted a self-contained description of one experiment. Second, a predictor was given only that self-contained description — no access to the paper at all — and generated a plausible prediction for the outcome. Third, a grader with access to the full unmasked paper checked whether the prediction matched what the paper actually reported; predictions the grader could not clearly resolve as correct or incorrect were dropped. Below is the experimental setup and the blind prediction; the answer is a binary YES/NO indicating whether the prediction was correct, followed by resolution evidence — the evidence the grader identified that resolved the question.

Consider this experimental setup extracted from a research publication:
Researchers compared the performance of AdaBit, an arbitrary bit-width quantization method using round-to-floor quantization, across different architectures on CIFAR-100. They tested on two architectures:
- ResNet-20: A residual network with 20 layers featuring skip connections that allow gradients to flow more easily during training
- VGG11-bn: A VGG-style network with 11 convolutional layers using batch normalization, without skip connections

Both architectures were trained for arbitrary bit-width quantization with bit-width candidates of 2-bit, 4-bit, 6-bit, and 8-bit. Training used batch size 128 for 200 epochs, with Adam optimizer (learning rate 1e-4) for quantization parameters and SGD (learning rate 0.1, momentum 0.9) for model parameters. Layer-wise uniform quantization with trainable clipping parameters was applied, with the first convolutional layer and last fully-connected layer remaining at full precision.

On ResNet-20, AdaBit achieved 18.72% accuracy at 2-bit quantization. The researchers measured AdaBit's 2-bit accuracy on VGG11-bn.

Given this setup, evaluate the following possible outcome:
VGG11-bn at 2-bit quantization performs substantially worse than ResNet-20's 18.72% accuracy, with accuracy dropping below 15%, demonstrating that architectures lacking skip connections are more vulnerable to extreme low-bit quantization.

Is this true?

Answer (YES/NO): YES